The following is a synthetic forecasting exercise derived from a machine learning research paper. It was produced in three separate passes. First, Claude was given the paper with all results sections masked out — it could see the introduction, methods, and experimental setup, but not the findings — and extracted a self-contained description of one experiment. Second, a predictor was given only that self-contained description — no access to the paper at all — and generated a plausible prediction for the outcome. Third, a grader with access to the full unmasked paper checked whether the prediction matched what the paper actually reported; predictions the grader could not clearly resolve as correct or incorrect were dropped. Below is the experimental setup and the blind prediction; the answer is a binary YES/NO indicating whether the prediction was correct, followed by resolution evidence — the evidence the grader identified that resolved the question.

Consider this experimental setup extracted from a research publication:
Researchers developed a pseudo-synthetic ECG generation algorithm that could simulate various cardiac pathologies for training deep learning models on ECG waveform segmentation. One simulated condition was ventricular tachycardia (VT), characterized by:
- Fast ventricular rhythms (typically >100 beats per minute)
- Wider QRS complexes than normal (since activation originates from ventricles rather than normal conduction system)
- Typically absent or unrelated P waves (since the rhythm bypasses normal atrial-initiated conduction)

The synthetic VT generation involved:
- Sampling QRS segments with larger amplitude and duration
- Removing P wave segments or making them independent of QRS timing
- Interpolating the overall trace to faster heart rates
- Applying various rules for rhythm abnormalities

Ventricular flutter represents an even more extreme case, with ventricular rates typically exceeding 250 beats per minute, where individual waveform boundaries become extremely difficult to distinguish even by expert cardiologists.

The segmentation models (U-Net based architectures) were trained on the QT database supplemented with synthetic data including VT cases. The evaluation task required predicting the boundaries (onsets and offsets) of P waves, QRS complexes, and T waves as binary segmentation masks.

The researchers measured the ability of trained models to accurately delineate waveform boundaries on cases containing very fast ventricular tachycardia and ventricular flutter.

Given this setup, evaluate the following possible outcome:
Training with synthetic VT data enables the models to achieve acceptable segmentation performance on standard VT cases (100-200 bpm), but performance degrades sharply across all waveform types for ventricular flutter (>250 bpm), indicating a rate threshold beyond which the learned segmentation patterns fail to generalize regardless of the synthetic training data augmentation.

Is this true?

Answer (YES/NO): NO